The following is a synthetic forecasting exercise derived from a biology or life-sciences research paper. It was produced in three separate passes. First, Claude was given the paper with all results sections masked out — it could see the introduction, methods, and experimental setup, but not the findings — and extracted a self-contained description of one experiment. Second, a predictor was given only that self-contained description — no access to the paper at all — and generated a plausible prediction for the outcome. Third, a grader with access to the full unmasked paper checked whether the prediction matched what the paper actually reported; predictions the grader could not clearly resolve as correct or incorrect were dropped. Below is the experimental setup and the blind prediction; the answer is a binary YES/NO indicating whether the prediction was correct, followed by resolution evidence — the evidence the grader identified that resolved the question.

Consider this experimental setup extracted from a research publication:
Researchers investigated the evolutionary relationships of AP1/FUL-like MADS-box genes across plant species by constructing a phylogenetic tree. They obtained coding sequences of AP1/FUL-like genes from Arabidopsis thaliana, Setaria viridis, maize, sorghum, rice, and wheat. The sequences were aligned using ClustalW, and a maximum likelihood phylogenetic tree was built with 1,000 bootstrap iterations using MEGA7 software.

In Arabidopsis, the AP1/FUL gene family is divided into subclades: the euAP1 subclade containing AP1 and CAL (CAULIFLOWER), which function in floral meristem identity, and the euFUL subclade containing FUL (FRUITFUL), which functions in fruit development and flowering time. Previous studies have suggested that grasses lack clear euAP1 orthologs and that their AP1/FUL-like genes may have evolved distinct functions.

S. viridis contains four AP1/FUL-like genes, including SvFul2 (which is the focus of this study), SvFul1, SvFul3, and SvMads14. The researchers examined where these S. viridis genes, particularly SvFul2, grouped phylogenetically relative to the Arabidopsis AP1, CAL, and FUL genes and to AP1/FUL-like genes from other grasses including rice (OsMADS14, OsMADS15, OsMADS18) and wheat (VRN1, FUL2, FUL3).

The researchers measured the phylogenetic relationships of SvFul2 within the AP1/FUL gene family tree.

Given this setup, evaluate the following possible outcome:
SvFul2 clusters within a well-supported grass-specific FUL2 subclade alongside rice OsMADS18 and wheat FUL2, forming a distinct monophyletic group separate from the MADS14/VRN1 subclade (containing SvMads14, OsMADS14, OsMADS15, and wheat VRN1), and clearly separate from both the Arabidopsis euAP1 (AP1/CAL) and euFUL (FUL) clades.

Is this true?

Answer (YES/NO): NO